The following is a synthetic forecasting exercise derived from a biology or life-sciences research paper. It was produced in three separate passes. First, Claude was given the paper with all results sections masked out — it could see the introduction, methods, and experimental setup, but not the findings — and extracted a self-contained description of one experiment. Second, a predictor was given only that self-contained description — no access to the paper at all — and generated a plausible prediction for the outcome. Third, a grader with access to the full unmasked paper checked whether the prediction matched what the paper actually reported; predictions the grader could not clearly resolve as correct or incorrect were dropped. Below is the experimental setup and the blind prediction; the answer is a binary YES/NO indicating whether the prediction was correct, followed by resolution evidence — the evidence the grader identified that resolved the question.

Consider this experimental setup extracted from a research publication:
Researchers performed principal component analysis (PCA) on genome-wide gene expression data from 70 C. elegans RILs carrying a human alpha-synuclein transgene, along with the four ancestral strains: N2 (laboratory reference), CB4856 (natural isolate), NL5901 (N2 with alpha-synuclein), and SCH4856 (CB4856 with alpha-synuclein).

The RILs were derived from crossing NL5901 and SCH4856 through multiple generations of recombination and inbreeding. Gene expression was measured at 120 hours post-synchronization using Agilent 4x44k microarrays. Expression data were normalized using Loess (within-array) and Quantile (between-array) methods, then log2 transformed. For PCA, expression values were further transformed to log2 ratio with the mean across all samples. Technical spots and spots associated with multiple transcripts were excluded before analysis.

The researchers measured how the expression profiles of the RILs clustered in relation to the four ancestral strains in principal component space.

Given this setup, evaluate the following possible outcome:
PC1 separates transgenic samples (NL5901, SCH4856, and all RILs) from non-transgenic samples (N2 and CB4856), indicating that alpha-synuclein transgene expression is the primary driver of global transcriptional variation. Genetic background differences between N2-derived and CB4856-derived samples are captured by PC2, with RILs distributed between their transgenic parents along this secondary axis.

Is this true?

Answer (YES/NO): NO